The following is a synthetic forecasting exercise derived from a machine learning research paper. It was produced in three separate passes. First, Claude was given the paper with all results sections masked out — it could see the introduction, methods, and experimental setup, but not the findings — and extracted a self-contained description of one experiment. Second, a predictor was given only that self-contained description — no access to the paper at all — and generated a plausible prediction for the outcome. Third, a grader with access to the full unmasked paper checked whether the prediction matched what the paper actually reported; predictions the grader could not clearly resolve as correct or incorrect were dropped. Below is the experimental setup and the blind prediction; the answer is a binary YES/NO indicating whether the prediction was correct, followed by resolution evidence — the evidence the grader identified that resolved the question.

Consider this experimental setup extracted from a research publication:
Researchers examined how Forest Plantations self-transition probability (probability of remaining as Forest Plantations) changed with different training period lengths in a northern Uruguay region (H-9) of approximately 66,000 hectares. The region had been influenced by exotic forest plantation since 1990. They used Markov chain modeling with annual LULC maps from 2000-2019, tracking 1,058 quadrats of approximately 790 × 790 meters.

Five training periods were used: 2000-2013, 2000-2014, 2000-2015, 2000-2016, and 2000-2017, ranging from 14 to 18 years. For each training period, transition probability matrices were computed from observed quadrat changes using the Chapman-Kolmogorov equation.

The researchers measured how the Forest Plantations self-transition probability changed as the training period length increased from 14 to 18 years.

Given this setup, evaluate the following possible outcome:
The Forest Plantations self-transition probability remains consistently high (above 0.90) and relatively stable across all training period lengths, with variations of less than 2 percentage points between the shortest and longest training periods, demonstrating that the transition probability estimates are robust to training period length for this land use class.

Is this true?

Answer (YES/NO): NO